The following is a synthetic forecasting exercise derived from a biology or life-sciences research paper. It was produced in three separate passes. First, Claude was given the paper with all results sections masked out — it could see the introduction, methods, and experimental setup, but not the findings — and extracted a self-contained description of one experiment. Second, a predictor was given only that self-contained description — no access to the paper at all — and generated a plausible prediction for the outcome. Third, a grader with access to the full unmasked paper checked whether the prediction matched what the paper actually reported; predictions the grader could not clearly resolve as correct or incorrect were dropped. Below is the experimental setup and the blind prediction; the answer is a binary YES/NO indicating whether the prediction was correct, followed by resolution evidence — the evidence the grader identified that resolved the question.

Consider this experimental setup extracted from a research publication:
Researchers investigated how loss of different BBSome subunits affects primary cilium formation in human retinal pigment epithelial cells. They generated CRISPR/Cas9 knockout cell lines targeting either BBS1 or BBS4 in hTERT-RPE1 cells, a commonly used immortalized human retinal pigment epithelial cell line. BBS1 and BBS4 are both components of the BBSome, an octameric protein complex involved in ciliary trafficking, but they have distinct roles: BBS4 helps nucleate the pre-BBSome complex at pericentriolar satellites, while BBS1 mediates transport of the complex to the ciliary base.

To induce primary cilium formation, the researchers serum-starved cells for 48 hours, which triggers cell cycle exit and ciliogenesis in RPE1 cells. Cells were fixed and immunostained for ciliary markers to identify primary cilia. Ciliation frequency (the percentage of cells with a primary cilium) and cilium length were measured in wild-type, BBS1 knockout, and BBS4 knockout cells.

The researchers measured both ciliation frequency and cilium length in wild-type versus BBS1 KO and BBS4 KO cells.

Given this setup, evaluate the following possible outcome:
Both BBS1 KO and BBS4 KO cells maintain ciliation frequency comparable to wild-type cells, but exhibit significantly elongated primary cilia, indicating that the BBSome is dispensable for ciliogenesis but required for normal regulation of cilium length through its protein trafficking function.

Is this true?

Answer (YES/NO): NO